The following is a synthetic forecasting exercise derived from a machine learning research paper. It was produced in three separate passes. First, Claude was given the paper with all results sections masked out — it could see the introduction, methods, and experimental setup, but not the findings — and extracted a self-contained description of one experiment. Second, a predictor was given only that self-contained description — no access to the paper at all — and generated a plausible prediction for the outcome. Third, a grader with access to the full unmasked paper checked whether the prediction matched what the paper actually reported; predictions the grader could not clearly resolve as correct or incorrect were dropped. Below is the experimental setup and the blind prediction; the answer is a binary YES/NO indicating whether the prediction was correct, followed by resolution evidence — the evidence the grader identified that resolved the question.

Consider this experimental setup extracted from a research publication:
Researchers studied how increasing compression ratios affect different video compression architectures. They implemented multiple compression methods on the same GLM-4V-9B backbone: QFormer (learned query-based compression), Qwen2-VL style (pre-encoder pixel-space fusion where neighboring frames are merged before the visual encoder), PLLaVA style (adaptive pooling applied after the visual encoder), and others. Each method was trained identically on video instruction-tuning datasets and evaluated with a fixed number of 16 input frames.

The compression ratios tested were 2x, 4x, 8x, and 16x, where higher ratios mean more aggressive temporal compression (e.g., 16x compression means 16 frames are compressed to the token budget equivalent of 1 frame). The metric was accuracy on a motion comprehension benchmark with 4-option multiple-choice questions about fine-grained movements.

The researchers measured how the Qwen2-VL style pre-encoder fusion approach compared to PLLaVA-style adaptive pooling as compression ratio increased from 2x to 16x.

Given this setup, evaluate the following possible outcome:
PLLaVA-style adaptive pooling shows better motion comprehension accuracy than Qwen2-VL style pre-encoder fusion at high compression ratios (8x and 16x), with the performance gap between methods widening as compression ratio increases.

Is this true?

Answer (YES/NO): YES